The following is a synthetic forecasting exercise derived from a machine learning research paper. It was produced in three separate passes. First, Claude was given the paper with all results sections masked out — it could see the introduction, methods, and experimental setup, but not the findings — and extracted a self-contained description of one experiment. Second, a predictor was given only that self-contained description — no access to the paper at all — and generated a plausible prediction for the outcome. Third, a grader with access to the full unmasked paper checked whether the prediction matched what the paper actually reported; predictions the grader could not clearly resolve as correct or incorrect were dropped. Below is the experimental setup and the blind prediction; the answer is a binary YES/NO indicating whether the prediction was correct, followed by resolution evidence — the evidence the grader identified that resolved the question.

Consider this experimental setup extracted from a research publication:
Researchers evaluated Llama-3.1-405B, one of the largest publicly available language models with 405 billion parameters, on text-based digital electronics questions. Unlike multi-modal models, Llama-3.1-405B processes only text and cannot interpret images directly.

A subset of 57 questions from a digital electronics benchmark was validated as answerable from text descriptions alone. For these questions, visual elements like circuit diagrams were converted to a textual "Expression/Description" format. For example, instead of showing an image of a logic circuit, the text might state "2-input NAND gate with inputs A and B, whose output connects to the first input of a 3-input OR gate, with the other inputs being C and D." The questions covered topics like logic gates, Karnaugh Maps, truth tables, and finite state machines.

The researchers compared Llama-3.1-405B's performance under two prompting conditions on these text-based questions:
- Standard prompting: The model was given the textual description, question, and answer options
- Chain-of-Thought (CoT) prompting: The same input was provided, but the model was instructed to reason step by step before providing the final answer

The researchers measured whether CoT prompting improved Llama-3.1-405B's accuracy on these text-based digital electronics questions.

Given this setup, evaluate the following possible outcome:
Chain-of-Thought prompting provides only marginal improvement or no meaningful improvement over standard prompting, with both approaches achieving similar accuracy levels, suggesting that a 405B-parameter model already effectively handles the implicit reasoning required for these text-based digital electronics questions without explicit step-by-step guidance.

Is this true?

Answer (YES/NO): NO